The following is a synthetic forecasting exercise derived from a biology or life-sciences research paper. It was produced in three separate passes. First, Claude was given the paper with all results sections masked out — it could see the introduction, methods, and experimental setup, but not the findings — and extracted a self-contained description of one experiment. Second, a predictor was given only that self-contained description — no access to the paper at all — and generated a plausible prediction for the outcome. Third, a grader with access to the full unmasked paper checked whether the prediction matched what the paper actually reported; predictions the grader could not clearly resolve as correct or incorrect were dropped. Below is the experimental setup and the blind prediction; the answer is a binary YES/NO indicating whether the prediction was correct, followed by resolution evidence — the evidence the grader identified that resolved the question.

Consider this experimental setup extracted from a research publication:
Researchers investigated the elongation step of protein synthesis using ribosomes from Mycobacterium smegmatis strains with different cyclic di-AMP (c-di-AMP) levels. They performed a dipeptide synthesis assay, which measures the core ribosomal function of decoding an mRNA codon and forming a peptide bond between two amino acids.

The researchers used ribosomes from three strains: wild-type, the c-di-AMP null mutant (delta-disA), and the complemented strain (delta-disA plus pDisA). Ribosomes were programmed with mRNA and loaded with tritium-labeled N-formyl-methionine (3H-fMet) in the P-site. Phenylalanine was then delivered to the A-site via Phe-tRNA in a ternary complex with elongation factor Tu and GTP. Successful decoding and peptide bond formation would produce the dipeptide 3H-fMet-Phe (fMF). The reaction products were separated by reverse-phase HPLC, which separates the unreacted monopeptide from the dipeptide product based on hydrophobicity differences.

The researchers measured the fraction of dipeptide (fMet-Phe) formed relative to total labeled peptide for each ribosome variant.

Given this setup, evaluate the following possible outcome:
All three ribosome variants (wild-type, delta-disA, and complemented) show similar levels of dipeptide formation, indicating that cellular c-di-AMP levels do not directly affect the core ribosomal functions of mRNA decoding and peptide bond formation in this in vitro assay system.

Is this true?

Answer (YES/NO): NO